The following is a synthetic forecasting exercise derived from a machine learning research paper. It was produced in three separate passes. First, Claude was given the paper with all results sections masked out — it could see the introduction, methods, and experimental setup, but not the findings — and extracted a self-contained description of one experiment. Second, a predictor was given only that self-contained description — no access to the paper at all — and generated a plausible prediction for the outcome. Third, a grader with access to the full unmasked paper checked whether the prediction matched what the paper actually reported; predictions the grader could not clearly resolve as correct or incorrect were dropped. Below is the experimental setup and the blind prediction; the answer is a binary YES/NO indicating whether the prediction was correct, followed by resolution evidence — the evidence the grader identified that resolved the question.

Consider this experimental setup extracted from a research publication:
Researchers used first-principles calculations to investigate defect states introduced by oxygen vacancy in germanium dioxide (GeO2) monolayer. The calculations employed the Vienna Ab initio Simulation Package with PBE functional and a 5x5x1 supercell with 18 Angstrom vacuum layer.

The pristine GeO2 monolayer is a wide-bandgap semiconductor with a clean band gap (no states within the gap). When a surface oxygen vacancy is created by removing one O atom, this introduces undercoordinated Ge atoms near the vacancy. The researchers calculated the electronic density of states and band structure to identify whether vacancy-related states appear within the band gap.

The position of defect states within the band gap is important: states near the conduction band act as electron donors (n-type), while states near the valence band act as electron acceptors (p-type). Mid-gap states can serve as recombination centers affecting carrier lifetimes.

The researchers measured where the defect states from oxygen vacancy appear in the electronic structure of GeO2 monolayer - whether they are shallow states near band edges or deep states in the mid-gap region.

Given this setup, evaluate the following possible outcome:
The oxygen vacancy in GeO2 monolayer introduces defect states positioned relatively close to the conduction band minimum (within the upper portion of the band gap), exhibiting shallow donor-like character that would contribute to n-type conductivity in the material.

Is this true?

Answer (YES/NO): NO